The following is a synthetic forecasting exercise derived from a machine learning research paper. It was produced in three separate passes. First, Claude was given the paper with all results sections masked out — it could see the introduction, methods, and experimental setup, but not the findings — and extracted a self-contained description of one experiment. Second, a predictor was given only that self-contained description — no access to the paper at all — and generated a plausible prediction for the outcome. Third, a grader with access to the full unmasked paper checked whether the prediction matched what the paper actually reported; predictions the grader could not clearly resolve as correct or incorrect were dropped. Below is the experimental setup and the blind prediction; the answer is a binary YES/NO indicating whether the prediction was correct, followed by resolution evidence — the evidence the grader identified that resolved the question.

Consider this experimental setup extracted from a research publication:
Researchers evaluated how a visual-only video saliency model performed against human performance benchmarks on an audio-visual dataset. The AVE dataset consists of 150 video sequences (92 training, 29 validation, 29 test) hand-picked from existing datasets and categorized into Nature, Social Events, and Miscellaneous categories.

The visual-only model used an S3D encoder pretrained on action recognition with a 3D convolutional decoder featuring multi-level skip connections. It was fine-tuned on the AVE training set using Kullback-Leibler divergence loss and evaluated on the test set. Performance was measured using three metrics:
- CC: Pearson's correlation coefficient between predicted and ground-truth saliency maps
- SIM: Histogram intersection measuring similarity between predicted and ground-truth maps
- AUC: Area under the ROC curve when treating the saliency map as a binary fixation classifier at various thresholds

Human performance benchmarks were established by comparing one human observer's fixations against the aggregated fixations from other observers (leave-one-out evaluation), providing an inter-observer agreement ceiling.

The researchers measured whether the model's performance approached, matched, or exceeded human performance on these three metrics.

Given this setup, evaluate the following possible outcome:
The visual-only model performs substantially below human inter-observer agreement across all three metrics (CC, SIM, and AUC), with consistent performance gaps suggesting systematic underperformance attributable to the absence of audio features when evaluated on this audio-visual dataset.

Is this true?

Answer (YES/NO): NO